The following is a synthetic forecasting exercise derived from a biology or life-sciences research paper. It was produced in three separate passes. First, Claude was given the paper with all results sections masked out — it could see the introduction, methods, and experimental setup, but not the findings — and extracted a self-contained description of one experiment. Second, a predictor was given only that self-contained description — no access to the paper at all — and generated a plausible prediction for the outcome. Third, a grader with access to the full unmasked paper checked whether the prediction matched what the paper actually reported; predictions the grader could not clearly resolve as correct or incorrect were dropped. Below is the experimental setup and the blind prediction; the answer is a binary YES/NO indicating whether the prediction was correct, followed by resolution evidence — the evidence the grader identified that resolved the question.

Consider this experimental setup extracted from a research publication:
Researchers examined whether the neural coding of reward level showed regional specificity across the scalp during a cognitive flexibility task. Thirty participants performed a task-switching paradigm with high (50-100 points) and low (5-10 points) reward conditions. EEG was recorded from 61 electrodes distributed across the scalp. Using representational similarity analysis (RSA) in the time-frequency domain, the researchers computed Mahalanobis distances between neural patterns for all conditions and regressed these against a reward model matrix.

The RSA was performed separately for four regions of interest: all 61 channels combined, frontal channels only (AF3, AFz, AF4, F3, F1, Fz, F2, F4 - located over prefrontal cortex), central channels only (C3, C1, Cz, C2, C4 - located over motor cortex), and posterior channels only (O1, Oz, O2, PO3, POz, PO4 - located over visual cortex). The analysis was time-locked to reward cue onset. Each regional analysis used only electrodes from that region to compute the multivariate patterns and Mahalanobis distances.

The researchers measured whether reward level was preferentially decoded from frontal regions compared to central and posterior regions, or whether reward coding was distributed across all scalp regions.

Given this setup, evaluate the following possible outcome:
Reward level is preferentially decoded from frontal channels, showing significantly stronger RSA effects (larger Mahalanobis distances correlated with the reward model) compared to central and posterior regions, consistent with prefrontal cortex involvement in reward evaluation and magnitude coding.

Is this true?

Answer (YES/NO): NO